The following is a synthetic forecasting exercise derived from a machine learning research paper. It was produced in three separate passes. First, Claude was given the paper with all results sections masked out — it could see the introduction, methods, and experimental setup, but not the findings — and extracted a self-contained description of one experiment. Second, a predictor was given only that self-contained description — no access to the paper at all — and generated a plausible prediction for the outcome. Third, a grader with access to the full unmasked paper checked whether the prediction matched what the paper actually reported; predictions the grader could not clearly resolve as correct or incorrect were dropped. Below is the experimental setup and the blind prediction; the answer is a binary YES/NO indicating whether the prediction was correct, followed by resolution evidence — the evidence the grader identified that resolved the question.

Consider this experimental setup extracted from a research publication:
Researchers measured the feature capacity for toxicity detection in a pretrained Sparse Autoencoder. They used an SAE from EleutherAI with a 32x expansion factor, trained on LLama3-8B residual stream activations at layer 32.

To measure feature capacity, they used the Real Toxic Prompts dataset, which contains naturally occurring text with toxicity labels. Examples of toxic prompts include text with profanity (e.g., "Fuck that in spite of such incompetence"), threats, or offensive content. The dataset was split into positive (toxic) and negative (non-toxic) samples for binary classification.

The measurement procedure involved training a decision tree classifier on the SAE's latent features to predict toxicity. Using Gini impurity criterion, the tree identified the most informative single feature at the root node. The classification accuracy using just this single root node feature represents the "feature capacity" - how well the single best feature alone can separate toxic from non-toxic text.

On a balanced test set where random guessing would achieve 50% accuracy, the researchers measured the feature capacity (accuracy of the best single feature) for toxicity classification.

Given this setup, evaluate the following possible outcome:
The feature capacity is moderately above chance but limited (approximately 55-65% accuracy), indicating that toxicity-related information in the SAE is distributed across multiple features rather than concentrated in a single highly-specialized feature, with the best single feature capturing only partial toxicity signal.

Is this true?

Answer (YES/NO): NO